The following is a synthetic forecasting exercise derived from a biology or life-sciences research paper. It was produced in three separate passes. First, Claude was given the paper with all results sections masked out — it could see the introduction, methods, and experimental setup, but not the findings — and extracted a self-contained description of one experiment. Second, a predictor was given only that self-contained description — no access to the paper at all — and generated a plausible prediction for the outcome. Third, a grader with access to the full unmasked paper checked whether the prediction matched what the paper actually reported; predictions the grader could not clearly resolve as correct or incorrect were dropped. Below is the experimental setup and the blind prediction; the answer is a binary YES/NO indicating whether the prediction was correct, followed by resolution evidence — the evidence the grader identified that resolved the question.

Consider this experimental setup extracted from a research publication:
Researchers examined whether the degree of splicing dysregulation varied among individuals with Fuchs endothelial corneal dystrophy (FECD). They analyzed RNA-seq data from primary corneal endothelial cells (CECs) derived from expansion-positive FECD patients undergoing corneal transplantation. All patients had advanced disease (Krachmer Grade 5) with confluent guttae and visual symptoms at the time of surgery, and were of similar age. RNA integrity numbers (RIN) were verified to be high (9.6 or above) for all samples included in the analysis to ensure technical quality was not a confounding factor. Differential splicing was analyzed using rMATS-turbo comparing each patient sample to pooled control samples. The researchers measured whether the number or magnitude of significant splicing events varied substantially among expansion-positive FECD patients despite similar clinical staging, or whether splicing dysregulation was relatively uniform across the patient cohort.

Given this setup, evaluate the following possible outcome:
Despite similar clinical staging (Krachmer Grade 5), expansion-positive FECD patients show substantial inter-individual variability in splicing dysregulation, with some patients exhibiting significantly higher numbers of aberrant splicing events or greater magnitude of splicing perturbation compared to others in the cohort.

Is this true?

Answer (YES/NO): NO